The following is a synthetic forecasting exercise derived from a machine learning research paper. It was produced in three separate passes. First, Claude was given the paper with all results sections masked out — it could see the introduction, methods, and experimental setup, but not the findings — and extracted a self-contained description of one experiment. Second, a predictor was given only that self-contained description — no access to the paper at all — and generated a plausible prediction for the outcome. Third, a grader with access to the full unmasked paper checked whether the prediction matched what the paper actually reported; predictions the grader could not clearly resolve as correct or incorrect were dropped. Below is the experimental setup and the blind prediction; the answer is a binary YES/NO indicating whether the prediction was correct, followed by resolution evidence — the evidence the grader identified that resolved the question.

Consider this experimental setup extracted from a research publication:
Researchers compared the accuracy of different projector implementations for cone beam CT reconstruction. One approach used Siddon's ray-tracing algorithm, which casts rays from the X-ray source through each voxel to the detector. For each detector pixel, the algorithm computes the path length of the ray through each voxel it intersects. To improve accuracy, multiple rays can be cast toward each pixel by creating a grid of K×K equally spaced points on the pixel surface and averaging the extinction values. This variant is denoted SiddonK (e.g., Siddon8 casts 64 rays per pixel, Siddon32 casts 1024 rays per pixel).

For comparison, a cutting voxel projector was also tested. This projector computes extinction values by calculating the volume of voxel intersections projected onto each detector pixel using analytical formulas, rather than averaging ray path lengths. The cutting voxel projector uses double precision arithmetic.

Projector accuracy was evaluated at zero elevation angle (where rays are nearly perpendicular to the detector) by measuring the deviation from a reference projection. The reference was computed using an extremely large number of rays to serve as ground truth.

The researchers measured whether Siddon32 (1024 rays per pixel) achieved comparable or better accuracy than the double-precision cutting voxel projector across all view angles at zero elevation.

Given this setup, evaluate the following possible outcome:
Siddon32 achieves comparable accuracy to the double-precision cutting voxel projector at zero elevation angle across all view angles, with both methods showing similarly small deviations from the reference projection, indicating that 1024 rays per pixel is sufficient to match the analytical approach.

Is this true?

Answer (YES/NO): NO